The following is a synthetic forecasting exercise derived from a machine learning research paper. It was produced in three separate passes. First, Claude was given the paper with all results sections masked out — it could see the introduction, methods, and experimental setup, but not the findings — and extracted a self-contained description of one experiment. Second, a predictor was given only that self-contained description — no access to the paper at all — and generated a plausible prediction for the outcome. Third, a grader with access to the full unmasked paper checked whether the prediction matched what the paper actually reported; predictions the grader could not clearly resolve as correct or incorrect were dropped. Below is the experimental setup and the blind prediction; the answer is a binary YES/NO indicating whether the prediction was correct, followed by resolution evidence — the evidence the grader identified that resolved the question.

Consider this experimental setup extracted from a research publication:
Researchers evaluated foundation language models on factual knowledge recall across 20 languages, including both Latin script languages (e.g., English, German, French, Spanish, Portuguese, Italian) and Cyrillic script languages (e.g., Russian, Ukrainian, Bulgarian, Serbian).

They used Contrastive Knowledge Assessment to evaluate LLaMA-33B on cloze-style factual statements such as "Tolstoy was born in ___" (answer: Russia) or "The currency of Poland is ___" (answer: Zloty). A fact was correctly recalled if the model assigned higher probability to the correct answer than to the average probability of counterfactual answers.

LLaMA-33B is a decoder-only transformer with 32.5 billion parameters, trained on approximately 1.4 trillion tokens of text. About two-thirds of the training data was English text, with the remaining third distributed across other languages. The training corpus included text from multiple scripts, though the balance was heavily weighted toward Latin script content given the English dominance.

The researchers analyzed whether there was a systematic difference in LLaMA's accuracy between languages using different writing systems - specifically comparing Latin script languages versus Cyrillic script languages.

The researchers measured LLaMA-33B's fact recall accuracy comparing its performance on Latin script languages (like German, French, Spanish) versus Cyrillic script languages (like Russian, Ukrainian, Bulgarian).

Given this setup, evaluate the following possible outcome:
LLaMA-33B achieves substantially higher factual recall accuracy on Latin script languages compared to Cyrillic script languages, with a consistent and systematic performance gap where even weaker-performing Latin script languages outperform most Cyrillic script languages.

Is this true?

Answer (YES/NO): YES